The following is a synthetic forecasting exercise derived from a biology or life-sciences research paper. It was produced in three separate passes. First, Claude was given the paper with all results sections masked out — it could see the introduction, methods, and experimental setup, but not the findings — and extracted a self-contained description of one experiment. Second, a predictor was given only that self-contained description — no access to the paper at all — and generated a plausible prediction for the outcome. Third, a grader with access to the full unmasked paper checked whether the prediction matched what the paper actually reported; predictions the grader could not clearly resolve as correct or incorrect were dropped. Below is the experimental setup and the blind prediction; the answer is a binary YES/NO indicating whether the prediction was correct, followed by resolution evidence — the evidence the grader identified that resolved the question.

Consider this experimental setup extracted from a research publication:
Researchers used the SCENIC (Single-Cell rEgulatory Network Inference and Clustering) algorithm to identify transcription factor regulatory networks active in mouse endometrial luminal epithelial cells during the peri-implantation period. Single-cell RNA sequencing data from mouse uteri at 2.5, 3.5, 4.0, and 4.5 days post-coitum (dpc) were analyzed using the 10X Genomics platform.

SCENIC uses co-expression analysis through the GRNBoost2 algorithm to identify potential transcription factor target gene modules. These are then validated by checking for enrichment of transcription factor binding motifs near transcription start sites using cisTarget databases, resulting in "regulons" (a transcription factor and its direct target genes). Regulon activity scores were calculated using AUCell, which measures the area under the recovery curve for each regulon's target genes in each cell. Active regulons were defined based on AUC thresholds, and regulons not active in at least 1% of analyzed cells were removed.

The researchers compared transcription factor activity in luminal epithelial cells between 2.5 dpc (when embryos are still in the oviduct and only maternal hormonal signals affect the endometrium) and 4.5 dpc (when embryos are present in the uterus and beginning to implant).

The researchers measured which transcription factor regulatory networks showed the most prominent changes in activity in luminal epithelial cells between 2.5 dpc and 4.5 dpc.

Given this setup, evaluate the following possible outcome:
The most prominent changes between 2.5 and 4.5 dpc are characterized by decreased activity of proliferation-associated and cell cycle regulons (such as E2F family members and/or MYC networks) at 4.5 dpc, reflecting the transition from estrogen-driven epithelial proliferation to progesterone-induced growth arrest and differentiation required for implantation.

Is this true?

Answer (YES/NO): NO